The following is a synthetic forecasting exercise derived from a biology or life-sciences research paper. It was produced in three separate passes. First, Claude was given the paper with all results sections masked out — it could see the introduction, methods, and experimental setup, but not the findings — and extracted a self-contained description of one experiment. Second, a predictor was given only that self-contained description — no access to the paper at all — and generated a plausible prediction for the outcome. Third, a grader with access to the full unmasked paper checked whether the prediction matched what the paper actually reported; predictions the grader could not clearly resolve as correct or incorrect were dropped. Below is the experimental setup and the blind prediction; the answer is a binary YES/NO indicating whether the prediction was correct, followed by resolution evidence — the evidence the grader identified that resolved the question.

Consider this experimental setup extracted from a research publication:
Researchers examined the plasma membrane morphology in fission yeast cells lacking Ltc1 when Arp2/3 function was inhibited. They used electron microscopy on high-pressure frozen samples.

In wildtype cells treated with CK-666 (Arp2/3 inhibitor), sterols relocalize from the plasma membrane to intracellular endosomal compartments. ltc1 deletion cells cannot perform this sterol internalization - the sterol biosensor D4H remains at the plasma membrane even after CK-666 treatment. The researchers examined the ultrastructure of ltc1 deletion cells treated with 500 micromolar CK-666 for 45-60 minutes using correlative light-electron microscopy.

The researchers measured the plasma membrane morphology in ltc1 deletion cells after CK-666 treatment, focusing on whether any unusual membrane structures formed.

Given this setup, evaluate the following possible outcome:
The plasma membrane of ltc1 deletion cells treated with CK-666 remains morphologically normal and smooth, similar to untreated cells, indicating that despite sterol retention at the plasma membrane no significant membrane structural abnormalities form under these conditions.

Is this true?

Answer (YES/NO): NO